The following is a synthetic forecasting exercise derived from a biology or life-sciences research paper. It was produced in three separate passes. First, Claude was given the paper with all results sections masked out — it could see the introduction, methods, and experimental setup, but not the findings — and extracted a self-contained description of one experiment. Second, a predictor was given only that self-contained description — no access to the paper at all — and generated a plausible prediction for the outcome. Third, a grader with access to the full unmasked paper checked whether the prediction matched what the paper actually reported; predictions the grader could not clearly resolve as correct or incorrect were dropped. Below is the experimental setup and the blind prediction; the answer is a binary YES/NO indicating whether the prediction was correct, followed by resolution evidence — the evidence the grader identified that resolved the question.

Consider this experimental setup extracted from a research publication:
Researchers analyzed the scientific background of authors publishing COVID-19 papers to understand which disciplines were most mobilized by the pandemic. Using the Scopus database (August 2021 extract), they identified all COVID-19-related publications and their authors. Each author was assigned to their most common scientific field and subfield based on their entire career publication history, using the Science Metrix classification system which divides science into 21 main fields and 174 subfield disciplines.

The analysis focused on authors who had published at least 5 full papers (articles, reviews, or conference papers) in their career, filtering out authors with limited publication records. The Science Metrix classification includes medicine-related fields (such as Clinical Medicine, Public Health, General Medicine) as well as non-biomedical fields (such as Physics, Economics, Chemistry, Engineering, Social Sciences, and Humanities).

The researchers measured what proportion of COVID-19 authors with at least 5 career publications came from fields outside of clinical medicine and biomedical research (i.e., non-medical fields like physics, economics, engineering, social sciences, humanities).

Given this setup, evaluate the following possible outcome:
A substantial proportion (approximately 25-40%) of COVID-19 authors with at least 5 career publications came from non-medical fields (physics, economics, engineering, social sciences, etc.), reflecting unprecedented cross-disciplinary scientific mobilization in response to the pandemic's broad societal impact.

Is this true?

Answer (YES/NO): YES